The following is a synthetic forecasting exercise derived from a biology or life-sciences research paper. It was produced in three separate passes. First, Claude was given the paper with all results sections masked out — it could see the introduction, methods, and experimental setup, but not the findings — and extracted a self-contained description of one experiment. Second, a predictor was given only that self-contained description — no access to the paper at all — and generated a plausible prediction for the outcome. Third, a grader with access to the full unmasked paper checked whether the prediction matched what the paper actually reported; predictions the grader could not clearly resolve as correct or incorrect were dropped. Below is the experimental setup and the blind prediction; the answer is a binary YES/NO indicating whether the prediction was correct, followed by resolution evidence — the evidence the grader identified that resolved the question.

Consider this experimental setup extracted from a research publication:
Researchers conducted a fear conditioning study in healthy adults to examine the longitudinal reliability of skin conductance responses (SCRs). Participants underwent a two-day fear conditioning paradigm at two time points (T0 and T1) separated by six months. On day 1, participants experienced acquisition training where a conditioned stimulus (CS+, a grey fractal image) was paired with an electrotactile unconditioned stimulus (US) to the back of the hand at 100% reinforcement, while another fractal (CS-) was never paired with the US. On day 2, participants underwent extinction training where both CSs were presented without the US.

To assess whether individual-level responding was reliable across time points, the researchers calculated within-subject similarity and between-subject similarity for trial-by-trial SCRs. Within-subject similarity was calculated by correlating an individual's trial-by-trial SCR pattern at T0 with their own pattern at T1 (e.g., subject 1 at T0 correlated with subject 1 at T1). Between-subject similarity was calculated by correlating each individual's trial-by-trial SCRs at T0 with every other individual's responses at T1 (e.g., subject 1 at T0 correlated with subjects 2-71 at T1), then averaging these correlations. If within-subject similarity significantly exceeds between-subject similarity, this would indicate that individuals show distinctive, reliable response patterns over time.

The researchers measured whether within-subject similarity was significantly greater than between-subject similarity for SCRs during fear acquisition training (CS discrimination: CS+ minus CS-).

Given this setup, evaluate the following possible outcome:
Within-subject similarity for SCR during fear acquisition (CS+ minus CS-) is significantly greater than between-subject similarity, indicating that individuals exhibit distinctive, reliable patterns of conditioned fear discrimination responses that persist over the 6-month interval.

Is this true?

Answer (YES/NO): NO